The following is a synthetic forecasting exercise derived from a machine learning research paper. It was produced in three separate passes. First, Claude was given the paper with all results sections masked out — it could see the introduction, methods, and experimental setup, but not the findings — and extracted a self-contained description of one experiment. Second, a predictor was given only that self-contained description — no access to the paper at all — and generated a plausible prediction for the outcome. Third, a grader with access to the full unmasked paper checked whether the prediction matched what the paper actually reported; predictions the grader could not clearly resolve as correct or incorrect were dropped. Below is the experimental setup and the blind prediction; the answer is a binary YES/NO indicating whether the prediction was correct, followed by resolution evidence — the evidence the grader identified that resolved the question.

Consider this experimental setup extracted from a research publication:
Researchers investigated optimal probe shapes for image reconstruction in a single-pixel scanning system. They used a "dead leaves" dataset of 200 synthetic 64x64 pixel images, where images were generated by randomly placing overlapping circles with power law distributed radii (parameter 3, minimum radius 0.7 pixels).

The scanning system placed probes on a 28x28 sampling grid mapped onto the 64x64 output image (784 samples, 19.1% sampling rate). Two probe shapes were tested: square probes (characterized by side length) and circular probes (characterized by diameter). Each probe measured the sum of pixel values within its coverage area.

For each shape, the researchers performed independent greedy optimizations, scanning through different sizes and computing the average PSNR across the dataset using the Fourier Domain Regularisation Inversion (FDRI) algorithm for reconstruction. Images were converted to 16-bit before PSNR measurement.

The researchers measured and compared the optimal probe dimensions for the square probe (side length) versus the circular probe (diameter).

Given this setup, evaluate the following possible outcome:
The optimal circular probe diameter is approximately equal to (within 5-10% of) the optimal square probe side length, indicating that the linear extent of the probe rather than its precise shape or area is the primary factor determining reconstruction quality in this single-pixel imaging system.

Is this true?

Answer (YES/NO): NO